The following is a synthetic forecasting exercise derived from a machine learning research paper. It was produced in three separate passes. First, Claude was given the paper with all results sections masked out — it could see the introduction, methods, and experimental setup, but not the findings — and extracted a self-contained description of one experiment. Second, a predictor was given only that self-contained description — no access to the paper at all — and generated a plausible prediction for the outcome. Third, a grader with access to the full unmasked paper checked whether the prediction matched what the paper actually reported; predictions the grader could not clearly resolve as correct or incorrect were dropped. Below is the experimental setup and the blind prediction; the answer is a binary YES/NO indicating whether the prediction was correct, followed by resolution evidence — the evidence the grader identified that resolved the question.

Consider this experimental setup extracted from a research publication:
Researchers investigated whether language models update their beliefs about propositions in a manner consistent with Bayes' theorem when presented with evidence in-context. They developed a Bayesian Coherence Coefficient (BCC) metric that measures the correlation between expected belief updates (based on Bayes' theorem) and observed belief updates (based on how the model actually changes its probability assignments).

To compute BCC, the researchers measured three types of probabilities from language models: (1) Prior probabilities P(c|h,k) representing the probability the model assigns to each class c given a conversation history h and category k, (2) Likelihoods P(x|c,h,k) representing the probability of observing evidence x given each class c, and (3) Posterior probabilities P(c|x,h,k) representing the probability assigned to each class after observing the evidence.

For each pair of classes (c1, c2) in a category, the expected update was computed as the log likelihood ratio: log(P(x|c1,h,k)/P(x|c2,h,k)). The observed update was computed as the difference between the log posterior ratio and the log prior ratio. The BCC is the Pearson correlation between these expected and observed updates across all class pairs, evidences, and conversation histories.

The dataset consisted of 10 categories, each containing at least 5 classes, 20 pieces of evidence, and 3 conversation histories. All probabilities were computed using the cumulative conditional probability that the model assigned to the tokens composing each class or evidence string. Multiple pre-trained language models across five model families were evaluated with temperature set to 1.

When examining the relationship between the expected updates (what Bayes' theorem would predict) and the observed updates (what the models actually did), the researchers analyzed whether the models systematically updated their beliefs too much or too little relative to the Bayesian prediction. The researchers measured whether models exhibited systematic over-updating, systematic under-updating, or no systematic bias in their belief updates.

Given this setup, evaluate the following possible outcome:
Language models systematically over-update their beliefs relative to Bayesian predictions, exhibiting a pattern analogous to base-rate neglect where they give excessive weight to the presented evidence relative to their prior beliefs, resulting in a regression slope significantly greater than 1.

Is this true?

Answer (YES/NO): NO